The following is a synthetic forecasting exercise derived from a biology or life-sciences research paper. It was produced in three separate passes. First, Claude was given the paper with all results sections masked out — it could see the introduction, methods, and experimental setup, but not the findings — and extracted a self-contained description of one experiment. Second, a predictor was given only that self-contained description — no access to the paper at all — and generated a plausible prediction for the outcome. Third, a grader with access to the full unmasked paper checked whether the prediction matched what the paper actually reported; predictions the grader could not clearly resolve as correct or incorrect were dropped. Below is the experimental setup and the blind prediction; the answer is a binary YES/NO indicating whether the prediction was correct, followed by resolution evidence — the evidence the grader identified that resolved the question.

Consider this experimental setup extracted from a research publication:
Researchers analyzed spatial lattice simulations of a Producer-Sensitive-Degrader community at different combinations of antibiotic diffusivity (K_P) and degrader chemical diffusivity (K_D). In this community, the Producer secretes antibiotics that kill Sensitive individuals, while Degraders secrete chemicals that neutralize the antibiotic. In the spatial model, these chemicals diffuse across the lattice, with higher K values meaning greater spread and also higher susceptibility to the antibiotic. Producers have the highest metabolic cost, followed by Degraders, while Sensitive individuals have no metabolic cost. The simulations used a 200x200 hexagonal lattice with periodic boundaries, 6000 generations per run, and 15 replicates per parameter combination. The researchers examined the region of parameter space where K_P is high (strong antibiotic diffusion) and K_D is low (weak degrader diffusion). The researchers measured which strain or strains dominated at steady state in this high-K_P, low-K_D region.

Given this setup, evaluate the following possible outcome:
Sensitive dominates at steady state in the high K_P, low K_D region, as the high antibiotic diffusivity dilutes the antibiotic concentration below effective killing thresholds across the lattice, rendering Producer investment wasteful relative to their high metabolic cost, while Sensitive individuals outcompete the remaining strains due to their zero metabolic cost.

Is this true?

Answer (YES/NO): NO